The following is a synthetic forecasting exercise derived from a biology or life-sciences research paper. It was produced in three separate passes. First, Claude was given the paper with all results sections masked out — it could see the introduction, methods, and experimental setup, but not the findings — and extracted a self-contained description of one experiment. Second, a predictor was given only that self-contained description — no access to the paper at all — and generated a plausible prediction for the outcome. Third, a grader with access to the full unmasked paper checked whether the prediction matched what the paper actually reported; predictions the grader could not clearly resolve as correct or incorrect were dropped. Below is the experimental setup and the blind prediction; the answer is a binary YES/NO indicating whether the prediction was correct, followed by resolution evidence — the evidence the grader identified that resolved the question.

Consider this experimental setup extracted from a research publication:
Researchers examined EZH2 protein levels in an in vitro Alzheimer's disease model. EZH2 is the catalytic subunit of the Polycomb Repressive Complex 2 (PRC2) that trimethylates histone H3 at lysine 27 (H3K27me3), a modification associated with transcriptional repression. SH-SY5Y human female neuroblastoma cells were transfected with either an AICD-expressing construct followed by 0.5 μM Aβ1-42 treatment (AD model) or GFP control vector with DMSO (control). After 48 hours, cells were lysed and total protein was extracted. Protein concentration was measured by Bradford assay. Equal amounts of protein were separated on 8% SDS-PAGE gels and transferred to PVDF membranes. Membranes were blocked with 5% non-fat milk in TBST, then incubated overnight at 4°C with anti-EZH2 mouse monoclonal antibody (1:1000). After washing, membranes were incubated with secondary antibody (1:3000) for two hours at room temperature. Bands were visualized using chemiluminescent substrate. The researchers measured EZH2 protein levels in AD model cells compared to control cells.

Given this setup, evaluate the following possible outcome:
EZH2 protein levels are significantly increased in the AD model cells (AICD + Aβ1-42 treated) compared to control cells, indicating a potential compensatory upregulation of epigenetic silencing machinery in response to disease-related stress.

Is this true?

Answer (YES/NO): NO